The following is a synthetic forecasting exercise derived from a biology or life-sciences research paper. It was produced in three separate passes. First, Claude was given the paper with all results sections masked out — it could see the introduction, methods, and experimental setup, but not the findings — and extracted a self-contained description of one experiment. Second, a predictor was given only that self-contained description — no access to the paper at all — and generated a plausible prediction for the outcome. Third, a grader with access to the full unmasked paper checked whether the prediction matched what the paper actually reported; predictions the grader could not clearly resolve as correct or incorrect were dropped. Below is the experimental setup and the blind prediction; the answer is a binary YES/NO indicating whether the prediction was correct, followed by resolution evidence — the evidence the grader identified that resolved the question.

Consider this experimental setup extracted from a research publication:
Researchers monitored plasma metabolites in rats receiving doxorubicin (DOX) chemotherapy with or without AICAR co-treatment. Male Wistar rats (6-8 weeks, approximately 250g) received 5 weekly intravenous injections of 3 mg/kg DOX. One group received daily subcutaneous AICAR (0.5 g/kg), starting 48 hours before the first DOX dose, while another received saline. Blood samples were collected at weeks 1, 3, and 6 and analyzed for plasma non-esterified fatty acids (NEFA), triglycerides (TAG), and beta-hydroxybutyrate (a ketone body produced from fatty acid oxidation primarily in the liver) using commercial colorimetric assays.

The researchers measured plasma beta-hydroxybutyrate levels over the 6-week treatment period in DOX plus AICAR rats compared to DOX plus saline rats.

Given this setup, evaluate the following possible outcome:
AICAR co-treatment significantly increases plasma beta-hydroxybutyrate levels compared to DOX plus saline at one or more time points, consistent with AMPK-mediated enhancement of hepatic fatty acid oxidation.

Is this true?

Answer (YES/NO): NO